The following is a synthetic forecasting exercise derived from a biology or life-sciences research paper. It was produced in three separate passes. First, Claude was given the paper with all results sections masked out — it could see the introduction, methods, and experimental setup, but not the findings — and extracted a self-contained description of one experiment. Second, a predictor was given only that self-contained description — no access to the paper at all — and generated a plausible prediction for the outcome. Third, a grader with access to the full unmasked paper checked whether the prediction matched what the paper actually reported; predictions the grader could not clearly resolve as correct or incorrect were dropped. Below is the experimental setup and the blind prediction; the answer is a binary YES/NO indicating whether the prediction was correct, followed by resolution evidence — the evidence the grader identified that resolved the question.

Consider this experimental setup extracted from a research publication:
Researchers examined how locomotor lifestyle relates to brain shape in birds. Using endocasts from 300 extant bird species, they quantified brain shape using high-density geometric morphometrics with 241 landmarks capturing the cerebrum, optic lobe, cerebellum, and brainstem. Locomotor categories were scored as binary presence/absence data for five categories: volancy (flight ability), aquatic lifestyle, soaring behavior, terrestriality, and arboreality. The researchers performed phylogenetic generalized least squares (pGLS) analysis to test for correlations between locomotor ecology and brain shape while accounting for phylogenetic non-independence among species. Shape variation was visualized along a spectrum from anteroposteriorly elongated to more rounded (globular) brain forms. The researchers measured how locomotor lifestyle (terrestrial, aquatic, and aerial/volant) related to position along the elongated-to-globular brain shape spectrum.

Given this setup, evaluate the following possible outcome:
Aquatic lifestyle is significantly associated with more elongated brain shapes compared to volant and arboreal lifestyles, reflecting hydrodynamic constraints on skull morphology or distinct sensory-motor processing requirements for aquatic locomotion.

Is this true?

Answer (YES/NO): YES